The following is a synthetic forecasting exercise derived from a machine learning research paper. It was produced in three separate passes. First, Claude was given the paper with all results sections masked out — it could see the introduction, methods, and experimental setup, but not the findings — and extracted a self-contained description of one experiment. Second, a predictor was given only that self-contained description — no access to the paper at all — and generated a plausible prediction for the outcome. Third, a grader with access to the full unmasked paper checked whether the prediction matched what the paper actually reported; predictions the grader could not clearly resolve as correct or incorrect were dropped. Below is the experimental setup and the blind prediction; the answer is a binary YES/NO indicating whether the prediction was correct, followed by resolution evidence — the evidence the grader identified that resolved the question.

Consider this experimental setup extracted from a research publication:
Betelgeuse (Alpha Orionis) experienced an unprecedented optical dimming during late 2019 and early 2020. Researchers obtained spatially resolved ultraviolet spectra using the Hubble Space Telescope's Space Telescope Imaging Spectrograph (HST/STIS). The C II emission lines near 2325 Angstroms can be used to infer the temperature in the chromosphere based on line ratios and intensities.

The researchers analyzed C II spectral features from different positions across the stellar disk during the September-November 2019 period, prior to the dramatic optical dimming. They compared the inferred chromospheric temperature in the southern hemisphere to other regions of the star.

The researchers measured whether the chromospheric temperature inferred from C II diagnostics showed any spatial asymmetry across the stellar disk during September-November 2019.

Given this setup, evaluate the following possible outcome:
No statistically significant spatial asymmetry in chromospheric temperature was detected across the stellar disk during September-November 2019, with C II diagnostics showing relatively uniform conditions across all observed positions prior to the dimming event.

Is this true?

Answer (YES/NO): NO